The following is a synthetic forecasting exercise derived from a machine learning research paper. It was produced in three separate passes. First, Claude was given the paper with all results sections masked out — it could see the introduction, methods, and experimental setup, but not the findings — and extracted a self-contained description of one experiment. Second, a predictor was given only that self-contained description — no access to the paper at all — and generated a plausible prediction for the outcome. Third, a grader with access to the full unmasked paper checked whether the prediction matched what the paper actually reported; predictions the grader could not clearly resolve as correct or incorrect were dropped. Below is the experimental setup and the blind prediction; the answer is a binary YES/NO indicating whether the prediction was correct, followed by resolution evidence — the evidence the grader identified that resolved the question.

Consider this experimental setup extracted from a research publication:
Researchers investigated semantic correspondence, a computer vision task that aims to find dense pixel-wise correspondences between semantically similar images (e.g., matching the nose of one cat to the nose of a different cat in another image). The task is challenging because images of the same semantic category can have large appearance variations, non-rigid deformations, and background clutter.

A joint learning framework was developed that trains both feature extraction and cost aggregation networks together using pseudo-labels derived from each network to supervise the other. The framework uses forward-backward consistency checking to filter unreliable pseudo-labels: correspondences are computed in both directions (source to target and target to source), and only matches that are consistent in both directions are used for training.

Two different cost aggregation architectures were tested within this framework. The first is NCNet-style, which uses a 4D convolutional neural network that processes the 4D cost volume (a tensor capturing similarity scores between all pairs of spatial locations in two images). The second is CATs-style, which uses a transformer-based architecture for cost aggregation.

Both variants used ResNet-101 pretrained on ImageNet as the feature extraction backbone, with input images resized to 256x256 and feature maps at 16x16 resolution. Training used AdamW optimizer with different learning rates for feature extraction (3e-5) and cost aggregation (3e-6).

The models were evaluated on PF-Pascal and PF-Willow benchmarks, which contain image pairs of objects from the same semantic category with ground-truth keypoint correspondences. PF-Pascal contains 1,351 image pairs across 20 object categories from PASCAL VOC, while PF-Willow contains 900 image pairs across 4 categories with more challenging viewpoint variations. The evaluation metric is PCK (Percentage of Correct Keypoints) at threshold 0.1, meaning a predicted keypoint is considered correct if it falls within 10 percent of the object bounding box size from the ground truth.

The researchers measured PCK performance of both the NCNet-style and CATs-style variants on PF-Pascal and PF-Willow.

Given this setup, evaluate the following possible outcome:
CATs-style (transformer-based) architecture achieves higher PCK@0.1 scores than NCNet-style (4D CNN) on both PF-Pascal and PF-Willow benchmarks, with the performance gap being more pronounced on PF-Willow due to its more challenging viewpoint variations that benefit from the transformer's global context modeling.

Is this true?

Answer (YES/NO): NO